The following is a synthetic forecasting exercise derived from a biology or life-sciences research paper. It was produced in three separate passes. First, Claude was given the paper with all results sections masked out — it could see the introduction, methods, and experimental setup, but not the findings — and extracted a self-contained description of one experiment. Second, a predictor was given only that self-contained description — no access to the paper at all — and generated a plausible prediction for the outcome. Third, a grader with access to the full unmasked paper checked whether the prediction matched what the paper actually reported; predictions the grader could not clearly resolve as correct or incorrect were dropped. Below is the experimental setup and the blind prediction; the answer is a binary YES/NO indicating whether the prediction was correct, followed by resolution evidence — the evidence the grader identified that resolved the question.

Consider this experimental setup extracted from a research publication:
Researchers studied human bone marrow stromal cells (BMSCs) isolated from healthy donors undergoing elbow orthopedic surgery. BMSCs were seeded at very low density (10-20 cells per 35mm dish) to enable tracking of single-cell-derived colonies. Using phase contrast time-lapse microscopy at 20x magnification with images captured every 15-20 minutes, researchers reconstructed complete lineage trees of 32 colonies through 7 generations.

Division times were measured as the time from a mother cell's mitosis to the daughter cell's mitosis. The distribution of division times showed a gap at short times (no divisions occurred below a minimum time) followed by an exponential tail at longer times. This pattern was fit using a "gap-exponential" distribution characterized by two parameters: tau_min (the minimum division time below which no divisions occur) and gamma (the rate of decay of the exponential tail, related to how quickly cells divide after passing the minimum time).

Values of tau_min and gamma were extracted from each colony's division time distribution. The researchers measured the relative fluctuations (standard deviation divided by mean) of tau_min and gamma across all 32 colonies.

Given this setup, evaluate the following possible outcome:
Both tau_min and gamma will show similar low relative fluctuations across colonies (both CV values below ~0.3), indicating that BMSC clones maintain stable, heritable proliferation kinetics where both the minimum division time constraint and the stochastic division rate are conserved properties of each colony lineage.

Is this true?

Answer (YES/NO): NO